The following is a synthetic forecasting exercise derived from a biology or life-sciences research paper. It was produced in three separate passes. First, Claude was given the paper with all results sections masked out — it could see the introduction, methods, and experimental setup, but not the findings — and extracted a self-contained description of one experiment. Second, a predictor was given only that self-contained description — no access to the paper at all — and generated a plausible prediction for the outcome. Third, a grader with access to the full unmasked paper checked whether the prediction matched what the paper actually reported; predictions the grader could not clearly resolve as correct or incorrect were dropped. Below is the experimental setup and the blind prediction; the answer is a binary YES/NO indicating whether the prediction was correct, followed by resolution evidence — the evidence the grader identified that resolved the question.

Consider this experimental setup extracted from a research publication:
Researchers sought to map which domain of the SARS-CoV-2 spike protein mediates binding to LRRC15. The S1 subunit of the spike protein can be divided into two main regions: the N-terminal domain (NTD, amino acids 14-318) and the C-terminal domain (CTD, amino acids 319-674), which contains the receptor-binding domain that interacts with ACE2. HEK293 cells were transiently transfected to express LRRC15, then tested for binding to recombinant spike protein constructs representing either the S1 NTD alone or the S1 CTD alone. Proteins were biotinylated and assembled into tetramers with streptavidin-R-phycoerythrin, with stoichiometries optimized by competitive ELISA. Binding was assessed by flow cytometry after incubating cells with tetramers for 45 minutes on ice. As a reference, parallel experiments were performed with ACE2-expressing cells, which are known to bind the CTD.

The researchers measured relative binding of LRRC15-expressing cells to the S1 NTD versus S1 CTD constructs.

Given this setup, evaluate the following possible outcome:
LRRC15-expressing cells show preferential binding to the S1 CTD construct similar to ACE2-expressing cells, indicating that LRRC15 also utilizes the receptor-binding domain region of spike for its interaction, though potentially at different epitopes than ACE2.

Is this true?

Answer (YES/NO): YES